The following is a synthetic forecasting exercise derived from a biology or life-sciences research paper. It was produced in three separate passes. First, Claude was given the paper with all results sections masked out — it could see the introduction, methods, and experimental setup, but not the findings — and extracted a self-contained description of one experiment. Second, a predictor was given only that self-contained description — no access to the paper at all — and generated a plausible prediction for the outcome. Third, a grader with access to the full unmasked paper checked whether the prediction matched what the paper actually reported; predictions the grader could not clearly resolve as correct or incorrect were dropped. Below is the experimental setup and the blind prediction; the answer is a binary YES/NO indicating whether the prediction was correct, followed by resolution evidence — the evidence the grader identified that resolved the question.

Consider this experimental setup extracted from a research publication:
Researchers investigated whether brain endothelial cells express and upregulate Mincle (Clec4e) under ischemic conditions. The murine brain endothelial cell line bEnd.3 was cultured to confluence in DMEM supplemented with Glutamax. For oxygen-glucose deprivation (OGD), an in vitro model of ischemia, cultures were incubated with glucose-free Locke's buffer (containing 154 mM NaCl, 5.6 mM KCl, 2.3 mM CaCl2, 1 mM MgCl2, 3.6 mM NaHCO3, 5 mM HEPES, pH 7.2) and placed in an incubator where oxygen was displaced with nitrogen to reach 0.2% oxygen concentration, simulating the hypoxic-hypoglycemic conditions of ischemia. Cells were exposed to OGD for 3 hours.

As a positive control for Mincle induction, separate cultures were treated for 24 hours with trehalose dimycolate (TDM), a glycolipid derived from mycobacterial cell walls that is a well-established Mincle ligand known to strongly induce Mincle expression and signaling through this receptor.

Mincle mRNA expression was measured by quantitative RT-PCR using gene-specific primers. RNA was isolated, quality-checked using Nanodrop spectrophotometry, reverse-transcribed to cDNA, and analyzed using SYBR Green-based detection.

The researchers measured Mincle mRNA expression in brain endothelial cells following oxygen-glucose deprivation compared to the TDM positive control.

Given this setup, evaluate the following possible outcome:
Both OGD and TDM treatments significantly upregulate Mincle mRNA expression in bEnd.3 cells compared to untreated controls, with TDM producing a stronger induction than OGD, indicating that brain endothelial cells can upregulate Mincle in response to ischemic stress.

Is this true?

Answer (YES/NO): NO